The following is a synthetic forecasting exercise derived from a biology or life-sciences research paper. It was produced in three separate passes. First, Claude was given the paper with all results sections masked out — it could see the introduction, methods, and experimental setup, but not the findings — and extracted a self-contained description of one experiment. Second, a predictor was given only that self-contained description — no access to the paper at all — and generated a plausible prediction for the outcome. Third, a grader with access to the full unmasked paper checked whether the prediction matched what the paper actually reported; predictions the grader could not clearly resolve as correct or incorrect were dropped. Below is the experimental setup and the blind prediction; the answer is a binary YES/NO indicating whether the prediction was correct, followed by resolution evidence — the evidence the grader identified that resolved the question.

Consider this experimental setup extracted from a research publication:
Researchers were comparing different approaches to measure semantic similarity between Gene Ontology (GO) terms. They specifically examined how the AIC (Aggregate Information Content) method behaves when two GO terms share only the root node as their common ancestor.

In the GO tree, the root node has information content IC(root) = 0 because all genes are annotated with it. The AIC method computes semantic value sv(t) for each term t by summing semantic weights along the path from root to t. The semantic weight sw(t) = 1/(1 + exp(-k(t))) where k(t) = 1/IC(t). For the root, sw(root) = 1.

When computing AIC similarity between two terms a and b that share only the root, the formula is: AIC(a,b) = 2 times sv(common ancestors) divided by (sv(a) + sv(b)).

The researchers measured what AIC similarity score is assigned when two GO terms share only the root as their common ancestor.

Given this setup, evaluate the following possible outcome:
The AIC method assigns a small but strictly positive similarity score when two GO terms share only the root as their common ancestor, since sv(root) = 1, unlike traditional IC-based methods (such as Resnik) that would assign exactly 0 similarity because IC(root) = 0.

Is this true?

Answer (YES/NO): YES